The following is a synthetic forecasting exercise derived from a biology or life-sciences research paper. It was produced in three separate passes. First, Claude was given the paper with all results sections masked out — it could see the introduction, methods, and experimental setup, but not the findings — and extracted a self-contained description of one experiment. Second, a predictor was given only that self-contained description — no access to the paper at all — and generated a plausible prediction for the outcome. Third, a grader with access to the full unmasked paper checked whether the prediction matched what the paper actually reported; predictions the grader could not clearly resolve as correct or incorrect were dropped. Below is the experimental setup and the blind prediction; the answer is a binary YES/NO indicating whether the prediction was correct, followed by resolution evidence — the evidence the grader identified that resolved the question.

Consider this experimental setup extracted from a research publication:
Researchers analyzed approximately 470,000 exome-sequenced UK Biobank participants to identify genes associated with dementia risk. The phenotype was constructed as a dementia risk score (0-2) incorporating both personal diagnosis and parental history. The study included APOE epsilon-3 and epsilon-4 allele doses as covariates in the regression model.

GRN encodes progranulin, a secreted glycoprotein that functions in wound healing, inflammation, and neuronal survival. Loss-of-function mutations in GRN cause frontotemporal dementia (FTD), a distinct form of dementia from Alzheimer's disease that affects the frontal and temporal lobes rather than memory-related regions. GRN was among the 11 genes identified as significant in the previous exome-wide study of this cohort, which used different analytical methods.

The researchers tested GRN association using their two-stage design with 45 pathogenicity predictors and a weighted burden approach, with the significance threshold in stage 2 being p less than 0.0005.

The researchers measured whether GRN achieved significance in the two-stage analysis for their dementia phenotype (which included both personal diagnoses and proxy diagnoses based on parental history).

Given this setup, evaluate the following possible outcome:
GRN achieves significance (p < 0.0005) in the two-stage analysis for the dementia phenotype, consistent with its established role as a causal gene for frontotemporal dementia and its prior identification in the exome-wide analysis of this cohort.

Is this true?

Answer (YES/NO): NO